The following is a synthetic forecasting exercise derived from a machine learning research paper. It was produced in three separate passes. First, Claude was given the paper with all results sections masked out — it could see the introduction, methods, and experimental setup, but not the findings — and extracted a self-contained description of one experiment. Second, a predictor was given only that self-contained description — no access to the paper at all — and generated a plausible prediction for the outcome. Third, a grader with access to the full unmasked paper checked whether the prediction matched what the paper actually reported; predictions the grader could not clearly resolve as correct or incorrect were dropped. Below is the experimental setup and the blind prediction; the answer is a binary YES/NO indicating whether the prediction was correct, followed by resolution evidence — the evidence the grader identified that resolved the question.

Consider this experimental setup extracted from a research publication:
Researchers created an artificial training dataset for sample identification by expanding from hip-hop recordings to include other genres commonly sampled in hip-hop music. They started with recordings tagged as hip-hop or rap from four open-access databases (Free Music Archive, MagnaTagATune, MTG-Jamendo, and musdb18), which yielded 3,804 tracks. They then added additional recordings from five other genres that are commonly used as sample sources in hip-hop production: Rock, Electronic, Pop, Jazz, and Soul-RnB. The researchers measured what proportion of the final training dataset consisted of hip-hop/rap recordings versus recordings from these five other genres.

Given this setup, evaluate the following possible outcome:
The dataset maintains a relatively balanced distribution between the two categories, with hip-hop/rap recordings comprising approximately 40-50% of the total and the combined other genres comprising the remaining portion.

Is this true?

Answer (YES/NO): NO